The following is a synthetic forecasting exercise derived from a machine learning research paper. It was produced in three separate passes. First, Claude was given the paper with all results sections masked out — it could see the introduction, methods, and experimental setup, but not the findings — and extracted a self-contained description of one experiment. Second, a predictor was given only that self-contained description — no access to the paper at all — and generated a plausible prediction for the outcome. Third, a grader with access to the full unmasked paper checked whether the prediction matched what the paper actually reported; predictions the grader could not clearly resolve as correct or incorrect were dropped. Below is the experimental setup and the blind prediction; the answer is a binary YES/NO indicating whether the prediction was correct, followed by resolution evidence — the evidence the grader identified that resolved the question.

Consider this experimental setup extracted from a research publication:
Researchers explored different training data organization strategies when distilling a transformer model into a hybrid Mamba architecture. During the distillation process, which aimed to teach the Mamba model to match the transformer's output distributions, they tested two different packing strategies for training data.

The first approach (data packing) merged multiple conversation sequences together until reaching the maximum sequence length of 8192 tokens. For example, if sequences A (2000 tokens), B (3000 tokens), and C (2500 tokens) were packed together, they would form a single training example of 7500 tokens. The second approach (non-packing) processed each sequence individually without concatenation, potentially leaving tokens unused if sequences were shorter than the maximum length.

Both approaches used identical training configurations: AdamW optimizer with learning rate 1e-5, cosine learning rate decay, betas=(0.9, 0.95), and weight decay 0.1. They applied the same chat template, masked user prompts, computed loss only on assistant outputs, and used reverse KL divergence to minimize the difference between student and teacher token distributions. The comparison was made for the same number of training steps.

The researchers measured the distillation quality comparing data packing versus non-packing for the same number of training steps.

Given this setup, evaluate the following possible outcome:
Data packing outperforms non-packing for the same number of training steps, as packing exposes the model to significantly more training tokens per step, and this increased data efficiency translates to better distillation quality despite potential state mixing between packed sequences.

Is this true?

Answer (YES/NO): YES